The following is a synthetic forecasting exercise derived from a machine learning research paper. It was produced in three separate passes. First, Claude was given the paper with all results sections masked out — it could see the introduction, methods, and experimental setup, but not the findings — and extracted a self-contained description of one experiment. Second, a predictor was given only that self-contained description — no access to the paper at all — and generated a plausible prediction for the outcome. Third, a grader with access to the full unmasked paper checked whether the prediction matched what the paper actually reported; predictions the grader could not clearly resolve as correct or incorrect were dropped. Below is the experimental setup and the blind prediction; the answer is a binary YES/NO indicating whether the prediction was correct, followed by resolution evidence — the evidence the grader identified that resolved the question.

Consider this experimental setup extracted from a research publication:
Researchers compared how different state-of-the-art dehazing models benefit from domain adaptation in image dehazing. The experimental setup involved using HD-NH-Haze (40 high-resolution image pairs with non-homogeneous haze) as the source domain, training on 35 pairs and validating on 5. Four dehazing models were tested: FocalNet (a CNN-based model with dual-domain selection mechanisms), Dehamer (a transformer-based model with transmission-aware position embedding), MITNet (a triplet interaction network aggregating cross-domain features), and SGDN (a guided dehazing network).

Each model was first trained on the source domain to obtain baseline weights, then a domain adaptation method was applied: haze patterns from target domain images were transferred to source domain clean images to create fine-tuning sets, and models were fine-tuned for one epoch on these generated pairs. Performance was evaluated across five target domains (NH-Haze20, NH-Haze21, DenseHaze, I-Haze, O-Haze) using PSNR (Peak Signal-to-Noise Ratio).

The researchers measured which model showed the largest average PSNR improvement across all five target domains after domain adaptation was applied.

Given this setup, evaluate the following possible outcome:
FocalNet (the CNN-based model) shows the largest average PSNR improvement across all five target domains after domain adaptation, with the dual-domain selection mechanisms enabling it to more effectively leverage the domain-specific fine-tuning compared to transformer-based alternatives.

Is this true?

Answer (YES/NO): NO